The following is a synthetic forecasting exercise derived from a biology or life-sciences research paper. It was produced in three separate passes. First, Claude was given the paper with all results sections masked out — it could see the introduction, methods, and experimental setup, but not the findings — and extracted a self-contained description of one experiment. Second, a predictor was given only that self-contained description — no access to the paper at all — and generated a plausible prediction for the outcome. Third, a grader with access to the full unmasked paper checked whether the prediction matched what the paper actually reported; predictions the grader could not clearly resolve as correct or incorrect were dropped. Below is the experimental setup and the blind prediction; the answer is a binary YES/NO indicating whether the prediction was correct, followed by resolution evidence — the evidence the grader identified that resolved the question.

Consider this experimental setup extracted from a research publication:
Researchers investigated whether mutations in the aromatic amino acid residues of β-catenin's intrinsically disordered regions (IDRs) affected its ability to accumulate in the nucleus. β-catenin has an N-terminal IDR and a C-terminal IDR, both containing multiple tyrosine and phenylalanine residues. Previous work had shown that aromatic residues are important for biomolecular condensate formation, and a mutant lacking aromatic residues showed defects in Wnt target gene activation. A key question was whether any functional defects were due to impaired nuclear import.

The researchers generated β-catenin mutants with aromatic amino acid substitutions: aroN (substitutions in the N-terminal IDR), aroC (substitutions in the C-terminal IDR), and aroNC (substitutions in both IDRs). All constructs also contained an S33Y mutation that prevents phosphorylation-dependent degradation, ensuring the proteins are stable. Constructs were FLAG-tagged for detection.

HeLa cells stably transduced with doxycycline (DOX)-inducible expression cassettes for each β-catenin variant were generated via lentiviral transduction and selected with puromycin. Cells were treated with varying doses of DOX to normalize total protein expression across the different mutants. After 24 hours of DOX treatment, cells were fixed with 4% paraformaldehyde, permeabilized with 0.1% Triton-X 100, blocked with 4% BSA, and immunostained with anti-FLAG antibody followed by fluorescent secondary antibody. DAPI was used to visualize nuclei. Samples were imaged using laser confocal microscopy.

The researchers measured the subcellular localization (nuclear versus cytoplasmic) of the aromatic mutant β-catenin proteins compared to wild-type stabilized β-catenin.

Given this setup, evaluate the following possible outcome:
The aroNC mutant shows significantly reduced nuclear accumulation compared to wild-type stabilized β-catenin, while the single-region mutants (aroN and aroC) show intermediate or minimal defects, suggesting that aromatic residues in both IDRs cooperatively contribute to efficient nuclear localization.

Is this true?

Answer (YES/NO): NO